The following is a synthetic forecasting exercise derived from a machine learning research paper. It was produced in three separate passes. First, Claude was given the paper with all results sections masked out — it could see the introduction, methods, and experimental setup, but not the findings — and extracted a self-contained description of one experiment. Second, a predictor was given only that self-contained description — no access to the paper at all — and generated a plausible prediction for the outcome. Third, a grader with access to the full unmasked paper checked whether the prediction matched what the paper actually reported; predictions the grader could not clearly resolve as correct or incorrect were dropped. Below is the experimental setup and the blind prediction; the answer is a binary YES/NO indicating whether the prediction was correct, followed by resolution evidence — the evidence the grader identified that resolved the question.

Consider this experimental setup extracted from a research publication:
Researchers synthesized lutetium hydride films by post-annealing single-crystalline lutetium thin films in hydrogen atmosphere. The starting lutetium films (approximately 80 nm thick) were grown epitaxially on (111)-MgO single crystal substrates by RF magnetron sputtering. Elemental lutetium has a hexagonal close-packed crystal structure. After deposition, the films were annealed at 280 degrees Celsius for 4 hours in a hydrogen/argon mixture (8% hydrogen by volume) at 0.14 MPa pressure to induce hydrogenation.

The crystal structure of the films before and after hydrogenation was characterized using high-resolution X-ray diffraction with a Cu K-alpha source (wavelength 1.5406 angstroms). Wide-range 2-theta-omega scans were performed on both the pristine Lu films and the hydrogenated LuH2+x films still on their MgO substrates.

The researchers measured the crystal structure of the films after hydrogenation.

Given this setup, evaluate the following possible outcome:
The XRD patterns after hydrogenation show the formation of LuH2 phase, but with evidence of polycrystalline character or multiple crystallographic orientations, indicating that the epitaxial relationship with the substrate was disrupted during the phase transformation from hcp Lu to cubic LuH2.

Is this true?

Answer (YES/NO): NO